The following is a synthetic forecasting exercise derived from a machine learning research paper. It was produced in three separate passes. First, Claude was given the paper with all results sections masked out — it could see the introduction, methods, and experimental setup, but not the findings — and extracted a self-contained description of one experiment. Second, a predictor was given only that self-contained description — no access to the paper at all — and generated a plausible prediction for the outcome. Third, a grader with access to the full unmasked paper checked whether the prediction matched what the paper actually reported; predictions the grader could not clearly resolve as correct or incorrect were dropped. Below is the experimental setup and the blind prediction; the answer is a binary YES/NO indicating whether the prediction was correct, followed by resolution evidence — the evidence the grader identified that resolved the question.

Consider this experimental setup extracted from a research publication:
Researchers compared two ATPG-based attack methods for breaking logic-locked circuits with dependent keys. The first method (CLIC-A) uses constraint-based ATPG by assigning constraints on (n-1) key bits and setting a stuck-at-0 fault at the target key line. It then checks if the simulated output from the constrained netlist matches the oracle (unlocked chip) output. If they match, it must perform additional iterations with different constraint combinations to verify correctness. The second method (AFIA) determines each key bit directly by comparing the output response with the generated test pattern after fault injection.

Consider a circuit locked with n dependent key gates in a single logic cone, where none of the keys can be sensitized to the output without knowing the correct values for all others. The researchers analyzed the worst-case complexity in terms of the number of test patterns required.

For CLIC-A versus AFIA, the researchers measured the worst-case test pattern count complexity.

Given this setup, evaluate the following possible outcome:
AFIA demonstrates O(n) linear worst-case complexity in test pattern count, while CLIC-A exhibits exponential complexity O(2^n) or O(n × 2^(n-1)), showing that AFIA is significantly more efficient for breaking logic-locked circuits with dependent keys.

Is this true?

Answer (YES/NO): YES